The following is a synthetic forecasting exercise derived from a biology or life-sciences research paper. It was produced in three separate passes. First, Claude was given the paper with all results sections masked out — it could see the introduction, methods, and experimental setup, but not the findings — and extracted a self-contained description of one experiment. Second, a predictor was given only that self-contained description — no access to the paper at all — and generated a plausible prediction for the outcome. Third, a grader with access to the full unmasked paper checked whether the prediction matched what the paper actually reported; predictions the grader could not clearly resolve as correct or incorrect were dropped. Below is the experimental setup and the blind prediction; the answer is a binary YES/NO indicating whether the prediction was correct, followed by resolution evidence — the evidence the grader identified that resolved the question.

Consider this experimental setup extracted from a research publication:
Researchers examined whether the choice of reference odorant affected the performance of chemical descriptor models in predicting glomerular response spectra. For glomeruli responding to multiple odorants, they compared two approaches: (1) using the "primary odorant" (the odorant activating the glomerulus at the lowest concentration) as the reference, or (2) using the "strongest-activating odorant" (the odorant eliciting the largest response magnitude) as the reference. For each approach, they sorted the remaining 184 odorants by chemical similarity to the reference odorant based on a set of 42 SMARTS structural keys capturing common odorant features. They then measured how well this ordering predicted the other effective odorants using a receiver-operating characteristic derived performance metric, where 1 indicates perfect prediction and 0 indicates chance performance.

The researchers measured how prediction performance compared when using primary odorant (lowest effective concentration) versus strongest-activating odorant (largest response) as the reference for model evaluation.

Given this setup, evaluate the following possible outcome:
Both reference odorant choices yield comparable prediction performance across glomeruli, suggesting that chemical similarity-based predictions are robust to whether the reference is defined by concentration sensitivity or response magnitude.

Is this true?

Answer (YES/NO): YES